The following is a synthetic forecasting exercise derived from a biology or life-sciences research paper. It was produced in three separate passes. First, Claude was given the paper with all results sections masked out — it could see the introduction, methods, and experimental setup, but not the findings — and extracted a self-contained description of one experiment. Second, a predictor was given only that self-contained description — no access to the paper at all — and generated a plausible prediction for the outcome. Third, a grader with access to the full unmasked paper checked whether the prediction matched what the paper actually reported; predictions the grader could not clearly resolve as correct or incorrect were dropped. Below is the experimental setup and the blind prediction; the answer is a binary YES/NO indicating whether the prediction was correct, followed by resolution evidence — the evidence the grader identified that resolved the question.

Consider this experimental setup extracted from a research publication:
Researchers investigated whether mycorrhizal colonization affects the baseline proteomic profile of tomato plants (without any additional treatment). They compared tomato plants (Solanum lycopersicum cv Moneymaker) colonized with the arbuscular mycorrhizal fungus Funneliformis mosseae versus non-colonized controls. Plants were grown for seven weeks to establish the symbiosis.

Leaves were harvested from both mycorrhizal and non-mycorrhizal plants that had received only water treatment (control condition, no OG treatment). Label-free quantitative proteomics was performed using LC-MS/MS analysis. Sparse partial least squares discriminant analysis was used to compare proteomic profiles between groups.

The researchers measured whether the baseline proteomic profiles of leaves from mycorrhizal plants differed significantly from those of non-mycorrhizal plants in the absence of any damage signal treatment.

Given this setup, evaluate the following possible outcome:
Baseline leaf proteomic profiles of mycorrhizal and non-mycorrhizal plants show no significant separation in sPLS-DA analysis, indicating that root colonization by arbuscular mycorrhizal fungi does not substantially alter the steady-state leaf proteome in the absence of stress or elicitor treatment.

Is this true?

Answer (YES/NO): NO